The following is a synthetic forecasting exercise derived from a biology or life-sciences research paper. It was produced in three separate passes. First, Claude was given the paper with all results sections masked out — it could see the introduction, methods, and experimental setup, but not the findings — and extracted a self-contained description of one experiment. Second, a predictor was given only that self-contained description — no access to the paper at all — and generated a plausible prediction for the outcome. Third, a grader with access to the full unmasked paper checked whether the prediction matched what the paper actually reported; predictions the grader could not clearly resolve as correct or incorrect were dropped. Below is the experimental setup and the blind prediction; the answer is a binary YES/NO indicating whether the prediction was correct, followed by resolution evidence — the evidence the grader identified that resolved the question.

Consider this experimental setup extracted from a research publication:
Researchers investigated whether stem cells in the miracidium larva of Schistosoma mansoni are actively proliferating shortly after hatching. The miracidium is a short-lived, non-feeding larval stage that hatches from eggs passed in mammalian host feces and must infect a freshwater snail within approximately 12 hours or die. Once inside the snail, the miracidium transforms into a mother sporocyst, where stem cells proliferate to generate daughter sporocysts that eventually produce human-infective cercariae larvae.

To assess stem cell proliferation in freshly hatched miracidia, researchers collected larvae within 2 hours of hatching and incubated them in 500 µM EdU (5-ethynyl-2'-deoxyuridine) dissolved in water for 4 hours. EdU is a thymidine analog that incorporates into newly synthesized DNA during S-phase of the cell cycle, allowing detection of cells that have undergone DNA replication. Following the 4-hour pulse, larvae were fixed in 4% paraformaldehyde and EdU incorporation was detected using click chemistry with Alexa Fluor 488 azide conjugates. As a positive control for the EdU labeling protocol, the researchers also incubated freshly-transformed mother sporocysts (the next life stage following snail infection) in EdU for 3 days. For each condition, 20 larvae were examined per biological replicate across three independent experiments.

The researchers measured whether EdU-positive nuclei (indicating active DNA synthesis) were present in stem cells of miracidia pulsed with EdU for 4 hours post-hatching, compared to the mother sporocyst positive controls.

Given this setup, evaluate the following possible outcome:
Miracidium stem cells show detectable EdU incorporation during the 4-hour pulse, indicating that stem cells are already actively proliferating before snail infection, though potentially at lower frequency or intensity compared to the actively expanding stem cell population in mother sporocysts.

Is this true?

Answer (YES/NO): NO